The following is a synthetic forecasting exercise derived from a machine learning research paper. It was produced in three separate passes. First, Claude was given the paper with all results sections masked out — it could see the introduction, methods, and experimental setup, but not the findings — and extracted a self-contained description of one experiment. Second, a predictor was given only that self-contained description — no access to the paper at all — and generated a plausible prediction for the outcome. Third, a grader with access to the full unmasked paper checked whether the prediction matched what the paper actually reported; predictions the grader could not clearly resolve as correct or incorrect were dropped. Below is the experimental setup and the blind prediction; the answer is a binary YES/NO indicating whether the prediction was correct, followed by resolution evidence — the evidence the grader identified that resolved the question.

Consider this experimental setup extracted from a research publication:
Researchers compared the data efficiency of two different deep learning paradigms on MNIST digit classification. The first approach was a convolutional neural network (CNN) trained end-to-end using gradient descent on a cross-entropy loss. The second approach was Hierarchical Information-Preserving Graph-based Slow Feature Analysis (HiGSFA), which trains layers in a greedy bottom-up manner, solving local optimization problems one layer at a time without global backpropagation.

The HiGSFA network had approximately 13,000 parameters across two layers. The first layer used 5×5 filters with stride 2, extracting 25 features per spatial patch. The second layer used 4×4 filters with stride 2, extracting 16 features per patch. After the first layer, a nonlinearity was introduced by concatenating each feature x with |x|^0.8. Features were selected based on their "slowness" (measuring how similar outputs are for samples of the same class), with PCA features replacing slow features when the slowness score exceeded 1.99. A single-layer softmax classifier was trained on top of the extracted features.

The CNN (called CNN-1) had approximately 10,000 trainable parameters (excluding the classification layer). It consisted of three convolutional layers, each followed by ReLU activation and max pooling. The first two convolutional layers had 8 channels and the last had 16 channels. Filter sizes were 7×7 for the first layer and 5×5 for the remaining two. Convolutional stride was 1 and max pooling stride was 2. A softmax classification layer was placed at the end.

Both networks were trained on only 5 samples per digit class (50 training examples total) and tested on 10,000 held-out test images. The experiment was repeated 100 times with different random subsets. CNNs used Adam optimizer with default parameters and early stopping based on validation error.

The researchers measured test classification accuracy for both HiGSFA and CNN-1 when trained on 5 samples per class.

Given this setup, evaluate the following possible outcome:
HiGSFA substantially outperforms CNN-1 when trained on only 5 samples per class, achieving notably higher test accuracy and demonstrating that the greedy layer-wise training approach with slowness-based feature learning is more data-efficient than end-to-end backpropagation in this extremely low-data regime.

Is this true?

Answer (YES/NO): NO